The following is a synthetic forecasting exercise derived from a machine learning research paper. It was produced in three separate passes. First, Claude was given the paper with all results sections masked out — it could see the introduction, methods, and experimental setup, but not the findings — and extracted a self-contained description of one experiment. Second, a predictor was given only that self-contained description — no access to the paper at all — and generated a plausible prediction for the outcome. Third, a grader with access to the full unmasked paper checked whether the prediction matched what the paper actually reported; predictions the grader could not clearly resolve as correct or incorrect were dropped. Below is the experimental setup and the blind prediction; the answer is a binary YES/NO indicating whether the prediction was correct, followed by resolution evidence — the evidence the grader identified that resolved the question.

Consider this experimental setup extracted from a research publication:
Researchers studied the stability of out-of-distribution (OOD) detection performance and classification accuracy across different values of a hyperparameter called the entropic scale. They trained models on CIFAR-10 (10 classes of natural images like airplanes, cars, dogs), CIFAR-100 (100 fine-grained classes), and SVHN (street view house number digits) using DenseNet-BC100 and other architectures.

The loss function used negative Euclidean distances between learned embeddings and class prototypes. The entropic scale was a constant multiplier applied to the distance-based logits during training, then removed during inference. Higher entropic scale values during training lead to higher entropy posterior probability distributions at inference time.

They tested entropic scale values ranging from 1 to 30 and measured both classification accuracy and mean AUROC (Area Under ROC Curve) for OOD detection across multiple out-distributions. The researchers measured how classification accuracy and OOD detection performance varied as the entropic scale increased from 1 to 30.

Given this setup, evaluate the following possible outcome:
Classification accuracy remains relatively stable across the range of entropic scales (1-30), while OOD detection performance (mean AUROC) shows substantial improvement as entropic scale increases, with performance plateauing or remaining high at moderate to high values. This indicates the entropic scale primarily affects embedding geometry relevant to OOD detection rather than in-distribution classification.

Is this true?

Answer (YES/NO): YES